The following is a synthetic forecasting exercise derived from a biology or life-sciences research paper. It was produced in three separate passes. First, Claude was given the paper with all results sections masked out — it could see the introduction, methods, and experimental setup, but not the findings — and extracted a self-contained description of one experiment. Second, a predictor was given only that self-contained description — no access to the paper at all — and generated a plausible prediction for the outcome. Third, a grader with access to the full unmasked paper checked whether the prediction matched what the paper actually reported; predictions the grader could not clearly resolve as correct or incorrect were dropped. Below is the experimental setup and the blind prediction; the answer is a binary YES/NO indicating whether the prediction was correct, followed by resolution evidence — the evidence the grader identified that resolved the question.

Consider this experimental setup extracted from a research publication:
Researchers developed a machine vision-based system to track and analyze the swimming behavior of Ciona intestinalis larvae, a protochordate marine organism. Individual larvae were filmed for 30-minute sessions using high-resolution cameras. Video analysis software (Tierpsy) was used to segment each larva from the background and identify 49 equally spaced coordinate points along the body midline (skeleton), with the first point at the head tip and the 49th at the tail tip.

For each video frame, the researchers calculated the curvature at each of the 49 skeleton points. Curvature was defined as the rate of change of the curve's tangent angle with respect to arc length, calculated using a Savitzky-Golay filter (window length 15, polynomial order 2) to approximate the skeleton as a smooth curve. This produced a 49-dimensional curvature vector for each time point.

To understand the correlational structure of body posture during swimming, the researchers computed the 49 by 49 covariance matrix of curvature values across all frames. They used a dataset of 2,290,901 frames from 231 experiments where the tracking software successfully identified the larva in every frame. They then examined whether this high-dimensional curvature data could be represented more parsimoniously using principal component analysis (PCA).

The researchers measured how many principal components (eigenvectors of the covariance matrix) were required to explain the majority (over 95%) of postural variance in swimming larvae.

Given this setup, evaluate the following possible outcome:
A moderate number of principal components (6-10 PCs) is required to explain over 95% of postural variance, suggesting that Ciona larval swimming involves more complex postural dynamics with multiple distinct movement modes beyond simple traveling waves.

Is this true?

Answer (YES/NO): YES